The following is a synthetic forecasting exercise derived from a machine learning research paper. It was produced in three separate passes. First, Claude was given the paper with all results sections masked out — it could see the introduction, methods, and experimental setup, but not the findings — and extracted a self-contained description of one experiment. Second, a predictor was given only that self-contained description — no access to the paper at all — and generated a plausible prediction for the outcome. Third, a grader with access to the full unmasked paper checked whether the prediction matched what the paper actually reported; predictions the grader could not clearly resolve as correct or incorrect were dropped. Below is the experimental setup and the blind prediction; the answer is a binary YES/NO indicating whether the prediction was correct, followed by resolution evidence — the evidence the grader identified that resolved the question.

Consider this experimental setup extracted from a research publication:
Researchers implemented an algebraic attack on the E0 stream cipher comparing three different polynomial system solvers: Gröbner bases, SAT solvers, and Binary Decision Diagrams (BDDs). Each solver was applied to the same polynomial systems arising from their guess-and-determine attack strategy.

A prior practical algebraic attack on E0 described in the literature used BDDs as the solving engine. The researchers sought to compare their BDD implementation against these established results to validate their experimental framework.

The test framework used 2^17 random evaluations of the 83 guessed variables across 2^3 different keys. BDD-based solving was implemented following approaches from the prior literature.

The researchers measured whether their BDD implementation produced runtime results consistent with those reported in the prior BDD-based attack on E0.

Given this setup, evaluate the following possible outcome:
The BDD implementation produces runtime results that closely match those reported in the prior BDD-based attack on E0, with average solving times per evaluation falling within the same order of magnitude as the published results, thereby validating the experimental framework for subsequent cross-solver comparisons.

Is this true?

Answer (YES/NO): NO